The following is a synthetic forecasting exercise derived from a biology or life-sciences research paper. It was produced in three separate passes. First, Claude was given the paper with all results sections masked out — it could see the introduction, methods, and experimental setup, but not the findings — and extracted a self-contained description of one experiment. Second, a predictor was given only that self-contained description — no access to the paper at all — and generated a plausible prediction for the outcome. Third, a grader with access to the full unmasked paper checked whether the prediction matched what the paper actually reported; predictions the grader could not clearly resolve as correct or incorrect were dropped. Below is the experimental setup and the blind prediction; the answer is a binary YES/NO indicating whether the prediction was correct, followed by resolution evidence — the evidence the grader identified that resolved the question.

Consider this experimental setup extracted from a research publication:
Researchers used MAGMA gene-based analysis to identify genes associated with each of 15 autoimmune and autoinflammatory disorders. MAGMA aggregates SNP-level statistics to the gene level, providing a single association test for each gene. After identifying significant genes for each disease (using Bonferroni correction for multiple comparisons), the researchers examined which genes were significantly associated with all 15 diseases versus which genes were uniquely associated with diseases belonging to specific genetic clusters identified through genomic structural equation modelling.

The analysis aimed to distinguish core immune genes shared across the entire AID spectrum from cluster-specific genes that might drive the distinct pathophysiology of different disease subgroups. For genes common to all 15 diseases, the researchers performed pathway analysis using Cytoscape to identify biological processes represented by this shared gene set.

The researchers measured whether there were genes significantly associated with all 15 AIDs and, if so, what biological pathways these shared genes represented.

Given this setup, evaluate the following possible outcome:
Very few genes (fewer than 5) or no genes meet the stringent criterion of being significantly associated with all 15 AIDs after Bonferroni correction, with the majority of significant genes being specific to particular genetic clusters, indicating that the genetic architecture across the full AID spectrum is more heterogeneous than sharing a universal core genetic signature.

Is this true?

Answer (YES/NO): YES